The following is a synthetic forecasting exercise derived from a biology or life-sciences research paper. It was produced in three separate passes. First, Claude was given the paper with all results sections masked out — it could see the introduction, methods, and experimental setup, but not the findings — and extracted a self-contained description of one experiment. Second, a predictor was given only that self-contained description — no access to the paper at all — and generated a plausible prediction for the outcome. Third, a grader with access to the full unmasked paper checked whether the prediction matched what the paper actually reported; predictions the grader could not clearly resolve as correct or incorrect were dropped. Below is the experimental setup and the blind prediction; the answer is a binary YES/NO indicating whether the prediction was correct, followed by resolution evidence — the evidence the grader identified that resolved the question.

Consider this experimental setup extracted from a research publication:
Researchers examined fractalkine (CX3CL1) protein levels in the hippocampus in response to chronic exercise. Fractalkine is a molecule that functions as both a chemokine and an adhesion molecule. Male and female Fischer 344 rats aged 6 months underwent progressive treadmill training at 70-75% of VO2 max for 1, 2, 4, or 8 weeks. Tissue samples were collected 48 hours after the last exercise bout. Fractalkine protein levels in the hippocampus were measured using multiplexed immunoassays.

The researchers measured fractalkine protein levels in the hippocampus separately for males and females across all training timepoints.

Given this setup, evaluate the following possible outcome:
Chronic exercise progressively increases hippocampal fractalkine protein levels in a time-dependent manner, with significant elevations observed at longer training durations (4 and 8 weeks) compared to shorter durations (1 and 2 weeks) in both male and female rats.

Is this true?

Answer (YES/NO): NO